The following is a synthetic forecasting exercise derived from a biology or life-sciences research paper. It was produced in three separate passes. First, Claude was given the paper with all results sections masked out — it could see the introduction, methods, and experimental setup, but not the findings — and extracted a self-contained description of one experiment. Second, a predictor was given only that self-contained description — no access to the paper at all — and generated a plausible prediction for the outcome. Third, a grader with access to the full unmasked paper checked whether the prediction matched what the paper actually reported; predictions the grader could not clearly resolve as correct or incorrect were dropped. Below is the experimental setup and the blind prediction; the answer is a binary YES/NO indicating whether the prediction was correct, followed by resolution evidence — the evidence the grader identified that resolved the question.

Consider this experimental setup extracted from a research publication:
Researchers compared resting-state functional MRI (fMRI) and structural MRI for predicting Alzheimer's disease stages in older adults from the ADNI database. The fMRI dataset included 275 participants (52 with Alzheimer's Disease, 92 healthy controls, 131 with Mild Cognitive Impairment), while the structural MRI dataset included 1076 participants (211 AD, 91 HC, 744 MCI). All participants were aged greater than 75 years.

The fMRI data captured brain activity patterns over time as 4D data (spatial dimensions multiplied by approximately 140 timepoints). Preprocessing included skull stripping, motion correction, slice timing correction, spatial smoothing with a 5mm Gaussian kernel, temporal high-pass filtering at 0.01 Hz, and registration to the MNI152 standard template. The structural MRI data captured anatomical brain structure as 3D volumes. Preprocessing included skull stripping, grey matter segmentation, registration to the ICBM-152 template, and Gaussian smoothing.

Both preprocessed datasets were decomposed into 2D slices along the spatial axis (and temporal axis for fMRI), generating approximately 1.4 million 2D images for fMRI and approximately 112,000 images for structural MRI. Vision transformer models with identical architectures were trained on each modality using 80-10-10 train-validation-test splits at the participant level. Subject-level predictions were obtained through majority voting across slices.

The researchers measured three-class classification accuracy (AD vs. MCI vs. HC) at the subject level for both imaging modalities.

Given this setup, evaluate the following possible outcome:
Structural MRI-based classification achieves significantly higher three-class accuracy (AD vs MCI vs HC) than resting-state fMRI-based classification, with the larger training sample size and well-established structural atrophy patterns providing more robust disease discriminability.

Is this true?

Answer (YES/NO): YES